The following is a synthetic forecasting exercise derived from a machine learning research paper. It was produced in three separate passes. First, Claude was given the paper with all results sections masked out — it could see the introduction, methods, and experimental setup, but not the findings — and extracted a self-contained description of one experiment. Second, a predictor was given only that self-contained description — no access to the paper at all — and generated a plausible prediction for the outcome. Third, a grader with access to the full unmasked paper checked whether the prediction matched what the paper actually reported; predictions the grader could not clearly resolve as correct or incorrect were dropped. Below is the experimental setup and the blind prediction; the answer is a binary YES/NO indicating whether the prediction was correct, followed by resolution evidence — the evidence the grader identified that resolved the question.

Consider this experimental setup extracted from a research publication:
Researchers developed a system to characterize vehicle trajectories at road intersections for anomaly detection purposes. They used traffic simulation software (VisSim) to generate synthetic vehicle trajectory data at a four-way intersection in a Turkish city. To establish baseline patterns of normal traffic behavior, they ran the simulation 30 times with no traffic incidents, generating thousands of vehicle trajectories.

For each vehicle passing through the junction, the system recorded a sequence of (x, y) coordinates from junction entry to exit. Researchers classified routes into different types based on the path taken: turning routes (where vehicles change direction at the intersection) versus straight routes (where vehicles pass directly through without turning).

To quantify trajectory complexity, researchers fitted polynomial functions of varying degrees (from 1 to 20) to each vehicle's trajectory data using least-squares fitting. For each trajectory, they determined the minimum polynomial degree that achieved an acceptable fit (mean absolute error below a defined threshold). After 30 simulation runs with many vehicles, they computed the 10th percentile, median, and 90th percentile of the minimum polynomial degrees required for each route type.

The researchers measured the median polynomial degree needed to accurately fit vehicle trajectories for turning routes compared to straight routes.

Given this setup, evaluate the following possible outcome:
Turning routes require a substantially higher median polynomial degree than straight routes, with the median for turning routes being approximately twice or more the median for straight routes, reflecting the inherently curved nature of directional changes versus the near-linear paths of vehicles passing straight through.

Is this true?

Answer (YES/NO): YES